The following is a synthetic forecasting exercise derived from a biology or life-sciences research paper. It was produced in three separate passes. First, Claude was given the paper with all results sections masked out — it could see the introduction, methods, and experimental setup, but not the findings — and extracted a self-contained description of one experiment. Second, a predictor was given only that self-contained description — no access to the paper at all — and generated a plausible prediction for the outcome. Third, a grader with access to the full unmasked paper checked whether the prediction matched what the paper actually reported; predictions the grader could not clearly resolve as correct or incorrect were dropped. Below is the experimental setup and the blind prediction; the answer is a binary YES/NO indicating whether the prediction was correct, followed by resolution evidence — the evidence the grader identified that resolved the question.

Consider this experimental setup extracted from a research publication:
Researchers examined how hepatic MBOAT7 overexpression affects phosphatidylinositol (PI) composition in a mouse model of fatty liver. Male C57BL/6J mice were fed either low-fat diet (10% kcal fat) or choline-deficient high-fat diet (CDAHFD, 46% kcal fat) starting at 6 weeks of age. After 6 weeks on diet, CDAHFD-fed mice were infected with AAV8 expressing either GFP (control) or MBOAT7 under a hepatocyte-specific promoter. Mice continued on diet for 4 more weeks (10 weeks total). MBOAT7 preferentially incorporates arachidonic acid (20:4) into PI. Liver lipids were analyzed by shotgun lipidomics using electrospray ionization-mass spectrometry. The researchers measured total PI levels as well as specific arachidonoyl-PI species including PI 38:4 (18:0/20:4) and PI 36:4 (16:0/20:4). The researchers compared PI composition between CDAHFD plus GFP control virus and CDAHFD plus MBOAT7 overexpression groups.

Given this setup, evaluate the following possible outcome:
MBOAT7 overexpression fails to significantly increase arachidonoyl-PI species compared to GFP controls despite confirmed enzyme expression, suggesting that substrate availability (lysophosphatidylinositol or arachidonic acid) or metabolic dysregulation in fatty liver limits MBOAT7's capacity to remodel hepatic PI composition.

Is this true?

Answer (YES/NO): YES